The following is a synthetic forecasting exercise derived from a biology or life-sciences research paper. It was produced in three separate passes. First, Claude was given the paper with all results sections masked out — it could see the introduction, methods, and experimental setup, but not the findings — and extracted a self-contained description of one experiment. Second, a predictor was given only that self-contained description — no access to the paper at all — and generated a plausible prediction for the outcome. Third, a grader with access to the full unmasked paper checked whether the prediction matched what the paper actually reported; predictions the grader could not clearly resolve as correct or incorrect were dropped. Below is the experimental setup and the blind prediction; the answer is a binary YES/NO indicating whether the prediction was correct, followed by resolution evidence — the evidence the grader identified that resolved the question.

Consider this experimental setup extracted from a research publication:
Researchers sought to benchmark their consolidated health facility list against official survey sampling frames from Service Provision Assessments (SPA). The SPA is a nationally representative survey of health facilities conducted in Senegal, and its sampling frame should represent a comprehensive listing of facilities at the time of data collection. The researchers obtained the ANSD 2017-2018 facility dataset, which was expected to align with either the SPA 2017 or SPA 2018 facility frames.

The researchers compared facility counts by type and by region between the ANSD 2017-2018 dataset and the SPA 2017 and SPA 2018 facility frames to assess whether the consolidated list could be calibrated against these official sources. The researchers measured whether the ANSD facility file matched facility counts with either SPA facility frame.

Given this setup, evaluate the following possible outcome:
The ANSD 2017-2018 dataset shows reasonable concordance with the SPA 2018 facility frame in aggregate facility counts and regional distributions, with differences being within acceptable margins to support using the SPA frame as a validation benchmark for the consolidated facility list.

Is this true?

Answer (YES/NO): NO